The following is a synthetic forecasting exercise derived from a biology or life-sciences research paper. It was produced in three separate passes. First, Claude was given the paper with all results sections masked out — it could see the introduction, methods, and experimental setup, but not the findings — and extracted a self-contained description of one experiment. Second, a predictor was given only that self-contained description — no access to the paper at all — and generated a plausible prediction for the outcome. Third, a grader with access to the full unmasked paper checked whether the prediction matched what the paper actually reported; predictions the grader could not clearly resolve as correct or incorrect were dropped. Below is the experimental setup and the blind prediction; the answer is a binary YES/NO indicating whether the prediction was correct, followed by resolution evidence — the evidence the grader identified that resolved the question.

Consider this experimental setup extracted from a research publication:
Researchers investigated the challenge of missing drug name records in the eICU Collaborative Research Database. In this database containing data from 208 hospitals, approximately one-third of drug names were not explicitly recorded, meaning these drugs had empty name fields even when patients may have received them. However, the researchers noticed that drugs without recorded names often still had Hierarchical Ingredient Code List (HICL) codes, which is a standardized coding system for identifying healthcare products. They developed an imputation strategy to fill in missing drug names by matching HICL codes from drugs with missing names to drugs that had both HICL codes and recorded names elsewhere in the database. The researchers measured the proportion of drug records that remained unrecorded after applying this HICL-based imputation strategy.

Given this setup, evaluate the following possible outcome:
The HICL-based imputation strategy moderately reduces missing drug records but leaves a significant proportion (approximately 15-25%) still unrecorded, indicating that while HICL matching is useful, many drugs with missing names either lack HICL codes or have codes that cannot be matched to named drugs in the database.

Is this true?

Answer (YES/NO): YES